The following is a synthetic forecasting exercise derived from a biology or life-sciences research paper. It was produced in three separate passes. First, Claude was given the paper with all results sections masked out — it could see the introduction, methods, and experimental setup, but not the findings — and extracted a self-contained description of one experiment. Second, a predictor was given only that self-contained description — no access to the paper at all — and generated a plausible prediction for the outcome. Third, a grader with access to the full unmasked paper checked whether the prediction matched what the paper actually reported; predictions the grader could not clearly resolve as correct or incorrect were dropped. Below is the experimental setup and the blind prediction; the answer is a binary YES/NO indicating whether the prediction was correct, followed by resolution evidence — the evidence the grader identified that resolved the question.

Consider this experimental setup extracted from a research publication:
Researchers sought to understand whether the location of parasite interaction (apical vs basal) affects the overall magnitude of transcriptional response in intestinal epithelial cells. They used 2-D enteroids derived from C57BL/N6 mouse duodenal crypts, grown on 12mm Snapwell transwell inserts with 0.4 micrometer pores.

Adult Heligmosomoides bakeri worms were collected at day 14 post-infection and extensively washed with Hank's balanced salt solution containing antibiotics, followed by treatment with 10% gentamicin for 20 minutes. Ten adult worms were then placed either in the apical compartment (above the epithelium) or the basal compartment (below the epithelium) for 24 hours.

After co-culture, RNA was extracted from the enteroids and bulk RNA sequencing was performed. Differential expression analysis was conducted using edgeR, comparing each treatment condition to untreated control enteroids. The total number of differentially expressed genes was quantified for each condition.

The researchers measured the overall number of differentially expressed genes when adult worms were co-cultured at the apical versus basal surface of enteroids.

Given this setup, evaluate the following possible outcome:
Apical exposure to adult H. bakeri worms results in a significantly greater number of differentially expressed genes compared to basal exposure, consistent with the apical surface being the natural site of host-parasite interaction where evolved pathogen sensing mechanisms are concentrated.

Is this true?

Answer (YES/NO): NO